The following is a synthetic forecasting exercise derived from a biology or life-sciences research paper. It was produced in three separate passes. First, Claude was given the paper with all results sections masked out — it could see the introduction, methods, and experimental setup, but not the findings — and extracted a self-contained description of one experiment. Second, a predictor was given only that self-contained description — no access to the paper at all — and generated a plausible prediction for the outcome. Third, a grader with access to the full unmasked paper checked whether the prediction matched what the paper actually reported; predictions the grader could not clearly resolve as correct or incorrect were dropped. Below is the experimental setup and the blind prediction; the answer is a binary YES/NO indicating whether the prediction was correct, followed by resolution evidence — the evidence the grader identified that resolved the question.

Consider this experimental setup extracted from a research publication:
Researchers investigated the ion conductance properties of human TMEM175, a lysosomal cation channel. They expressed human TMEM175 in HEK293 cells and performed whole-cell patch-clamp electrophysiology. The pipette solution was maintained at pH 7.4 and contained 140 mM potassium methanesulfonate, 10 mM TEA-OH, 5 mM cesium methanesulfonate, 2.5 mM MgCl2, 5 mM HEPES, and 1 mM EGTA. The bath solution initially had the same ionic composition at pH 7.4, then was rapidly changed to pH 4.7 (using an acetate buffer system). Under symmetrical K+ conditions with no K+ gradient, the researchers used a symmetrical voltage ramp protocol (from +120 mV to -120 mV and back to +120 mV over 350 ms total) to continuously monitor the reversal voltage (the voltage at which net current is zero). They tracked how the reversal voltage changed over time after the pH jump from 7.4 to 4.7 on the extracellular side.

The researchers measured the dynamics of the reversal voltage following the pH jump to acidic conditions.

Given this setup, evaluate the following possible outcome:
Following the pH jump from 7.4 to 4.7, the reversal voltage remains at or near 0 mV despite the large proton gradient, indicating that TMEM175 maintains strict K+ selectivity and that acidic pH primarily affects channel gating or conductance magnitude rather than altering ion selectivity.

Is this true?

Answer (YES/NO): NO